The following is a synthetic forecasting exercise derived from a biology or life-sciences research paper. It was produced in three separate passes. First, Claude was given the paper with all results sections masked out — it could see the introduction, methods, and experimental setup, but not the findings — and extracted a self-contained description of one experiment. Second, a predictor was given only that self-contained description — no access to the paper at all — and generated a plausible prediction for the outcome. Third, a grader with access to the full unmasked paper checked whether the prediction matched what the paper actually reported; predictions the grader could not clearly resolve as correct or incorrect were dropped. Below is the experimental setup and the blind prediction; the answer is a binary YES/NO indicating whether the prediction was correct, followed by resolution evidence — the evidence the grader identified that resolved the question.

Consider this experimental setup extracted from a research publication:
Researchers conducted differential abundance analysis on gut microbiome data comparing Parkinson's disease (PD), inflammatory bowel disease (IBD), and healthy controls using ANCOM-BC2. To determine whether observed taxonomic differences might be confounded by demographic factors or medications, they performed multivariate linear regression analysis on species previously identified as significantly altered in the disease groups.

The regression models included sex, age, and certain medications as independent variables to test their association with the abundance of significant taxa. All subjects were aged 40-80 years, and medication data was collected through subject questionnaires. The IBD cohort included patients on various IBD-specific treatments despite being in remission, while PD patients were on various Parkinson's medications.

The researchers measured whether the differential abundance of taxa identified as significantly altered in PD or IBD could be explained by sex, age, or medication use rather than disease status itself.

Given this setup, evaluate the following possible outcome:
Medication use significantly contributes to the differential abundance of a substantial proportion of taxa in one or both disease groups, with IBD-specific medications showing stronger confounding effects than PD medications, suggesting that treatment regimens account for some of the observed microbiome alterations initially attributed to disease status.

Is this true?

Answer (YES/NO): NO